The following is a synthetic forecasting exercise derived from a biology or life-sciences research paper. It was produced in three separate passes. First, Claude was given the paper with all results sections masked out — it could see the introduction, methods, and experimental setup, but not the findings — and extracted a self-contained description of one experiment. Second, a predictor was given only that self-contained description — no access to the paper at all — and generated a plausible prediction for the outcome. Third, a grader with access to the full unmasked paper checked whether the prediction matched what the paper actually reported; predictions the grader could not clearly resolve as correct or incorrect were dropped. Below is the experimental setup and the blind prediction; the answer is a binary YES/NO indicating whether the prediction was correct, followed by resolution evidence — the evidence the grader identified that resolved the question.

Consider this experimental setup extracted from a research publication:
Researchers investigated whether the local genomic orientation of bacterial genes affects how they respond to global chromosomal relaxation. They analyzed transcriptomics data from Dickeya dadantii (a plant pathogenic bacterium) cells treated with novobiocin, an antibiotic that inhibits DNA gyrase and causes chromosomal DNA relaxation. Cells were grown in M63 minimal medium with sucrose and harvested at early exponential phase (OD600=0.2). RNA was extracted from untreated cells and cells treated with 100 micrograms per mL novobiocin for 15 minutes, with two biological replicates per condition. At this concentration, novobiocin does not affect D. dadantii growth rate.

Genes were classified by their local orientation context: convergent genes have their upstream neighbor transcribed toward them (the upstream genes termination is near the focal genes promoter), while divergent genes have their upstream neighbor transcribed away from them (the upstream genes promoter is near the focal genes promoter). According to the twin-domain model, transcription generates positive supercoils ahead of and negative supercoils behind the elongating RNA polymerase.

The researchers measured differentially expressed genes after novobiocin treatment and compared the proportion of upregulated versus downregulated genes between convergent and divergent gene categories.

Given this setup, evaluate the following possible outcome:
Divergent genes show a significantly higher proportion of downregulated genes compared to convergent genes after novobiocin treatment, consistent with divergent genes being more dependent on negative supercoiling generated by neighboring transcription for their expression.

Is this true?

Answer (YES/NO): YES